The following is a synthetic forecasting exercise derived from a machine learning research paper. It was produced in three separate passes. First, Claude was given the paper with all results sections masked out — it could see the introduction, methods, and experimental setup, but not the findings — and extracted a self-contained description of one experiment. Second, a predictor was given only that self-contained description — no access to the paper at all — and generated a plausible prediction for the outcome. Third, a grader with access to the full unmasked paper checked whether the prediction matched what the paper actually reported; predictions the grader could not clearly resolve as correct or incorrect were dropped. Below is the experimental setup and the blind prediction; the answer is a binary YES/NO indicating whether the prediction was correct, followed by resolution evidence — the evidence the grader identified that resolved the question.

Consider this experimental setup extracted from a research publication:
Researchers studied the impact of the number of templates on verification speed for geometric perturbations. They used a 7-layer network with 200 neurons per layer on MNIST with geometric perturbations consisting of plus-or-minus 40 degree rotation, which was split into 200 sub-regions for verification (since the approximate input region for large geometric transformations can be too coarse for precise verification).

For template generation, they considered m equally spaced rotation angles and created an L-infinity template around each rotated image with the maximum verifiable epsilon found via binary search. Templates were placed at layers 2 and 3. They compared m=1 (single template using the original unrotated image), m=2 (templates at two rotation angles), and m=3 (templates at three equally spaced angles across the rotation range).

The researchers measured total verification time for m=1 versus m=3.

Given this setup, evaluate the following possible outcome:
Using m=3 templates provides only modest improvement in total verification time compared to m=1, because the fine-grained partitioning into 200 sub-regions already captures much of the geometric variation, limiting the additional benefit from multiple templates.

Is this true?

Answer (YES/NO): YES